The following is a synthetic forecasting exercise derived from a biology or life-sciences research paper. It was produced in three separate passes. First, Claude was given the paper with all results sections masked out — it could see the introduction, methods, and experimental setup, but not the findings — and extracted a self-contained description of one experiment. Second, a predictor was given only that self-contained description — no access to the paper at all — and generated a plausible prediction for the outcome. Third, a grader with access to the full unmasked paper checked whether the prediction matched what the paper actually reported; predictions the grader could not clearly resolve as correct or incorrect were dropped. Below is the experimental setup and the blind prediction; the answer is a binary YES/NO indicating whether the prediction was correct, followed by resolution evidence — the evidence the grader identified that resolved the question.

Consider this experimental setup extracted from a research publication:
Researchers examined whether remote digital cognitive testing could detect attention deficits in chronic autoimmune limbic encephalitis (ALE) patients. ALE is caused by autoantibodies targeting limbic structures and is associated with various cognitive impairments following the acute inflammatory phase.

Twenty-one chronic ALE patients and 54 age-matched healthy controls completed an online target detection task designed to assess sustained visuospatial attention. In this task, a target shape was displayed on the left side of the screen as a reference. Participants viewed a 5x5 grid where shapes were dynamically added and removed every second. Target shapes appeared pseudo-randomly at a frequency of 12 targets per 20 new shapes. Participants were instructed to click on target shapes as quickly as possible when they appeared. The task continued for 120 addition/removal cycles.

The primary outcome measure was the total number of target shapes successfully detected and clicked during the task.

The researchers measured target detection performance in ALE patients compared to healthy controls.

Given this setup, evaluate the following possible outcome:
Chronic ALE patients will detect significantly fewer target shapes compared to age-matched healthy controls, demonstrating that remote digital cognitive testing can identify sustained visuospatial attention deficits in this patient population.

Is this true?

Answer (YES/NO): NO